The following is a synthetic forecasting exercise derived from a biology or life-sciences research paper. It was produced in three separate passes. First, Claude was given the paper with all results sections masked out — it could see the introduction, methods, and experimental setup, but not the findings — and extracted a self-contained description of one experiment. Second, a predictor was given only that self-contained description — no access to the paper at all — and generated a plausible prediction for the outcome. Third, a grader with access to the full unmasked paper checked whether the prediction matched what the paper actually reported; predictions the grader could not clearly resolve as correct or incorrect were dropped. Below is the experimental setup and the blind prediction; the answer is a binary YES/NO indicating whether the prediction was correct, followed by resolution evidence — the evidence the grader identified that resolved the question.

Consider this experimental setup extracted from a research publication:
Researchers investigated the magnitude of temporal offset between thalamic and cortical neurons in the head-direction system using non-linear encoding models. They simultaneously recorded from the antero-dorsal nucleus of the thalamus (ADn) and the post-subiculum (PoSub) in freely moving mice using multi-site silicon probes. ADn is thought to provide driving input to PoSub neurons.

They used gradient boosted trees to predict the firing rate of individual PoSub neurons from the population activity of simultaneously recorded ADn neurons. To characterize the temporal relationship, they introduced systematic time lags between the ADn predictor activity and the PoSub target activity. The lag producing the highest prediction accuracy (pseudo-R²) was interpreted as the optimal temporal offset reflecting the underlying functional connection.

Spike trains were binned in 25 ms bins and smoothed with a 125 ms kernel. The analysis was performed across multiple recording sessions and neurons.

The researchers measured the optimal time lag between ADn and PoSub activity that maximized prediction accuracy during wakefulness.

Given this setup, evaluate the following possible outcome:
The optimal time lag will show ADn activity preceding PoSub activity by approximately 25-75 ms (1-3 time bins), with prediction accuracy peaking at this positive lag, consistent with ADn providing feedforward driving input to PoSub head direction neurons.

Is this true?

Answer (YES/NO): YES